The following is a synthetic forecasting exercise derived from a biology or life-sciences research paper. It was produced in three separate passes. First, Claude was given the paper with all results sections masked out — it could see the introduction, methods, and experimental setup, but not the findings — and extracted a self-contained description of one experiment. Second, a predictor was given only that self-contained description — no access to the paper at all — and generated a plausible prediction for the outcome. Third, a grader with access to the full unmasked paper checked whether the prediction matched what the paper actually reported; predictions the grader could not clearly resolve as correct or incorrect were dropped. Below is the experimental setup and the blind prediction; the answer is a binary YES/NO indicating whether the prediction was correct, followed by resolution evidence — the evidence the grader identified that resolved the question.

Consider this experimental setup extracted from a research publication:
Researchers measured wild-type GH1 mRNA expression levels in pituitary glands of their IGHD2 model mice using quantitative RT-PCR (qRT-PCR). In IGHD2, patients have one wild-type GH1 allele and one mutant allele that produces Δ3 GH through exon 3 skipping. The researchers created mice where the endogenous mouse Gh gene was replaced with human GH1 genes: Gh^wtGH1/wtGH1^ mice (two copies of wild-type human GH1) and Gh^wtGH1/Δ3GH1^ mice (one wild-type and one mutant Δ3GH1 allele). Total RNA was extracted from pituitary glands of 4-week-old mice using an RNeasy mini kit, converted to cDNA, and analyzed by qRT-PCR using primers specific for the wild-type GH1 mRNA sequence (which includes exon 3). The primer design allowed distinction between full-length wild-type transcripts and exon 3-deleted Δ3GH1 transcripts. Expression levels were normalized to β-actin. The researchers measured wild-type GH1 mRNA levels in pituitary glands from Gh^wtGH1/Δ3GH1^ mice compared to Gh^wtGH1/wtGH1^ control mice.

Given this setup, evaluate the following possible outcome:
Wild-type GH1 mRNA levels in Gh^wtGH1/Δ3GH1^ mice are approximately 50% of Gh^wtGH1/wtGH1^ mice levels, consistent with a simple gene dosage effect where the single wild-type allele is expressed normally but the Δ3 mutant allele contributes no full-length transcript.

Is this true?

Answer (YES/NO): NO